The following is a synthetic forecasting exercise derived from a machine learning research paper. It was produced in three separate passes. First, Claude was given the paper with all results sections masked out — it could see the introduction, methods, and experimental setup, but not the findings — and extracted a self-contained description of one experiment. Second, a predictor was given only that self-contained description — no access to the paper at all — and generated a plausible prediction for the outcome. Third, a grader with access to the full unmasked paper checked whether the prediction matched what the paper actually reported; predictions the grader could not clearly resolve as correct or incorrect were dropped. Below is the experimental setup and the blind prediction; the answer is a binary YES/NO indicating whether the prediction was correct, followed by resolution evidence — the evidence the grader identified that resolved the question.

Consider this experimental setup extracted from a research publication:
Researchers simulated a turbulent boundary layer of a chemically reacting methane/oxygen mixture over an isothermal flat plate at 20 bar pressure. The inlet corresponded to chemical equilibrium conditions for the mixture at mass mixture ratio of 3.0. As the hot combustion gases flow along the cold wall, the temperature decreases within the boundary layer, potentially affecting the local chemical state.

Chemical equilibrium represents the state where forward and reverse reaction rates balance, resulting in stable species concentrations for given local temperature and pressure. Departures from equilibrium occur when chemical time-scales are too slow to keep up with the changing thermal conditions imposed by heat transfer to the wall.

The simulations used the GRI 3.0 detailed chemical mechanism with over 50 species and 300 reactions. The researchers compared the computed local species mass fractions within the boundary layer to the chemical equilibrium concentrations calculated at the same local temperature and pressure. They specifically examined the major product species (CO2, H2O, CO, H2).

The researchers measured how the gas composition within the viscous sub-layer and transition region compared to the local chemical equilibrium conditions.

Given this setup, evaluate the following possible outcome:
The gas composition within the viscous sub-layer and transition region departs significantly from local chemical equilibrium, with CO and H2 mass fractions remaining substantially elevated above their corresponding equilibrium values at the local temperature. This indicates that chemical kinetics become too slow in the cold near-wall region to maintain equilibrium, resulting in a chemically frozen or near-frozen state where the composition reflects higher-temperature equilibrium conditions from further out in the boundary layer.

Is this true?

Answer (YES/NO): YES